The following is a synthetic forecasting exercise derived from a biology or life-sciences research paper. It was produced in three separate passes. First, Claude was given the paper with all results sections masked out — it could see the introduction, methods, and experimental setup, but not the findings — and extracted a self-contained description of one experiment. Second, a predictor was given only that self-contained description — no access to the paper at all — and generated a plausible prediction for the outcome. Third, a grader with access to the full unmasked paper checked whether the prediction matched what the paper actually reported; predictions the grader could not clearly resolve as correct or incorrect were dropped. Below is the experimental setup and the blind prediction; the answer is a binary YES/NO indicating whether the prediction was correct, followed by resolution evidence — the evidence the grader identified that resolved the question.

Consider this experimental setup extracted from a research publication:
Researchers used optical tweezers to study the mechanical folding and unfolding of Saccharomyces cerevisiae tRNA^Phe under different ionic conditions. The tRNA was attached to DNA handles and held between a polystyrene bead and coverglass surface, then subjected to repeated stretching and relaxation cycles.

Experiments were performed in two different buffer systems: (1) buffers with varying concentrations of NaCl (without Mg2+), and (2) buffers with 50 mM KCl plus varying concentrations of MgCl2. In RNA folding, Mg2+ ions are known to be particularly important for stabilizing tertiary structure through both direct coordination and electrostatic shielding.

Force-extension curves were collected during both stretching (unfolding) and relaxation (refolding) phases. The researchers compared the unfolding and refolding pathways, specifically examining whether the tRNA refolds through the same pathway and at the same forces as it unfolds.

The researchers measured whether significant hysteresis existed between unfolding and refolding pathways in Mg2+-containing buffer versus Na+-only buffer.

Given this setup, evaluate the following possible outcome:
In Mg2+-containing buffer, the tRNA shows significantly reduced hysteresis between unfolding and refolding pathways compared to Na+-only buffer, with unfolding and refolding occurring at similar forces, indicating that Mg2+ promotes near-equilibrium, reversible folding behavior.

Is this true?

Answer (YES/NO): NO